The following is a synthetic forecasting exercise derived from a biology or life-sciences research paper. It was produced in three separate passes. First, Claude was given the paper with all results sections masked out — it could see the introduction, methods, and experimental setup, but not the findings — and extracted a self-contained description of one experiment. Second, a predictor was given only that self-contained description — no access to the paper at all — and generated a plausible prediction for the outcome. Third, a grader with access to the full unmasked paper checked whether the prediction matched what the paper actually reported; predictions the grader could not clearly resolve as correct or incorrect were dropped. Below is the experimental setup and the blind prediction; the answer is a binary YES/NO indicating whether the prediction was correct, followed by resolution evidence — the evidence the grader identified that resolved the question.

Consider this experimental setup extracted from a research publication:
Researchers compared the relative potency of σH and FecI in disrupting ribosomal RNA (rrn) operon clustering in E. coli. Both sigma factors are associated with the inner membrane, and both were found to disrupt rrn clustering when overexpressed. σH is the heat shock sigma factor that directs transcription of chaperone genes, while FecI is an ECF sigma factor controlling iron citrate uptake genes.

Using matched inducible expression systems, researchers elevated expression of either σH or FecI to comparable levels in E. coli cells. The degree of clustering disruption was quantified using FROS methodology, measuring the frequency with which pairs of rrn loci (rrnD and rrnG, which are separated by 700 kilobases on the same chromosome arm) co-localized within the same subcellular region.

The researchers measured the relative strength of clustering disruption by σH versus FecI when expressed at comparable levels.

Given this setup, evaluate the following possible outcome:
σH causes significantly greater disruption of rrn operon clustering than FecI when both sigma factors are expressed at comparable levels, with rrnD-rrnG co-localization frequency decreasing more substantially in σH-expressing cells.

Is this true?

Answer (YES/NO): YES